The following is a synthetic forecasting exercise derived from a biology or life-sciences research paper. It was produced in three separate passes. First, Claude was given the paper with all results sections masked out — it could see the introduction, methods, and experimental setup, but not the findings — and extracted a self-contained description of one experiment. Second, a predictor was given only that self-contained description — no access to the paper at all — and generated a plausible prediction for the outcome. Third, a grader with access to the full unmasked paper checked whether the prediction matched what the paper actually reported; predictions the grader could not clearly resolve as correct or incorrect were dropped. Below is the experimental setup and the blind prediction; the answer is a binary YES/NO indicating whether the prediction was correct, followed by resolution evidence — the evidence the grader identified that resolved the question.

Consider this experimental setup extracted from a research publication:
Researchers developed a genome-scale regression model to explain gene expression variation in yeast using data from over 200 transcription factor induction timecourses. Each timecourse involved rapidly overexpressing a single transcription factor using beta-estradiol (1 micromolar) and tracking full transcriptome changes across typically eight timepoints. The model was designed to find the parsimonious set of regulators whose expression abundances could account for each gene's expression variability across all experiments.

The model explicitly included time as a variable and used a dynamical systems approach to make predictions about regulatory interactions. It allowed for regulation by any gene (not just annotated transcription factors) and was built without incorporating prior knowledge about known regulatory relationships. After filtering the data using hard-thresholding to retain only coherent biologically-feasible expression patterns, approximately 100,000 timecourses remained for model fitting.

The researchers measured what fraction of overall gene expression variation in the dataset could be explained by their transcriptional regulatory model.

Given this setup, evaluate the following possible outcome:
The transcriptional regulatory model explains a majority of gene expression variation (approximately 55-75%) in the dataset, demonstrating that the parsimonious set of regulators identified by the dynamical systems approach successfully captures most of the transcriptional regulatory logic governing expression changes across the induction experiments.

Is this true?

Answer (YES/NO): NO